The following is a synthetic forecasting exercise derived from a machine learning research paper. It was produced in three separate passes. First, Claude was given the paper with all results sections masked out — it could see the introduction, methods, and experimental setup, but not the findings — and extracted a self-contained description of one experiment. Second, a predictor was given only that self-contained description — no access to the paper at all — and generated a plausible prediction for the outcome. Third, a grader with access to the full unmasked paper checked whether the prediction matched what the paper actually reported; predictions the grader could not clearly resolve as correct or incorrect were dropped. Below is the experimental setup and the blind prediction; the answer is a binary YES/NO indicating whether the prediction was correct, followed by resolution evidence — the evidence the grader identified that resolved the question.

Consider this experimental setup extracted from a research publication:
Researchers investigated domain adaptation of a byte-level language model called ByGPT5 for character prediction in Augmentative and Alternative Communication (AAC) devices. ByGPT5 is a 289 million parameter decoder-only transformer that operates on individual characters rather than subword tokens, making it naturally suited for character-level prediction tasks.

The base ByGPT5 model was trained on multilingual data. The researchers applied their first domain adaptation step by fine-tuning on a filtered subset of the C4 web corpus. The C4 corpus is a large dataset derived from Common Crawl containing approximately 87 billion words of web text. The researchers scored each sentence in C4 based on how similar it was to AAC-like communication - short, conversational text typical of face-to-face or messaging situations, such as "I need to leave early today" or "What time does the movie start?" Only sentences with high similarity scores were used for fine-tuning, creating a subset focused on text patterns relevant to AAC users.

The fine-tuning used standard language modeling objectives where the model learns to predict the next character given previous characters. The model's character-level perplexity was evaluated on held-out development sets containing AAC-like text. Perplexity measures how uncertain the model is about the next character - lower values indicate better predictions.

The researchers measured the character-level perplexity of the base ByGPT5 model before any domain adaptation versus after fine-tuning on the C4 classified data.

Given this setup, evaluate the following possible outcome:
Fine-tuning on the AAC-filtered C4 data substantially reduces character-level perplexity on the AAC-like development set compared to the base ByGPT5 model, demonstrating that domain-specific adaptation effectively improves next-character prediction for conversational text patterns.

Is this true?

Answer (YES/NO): YES